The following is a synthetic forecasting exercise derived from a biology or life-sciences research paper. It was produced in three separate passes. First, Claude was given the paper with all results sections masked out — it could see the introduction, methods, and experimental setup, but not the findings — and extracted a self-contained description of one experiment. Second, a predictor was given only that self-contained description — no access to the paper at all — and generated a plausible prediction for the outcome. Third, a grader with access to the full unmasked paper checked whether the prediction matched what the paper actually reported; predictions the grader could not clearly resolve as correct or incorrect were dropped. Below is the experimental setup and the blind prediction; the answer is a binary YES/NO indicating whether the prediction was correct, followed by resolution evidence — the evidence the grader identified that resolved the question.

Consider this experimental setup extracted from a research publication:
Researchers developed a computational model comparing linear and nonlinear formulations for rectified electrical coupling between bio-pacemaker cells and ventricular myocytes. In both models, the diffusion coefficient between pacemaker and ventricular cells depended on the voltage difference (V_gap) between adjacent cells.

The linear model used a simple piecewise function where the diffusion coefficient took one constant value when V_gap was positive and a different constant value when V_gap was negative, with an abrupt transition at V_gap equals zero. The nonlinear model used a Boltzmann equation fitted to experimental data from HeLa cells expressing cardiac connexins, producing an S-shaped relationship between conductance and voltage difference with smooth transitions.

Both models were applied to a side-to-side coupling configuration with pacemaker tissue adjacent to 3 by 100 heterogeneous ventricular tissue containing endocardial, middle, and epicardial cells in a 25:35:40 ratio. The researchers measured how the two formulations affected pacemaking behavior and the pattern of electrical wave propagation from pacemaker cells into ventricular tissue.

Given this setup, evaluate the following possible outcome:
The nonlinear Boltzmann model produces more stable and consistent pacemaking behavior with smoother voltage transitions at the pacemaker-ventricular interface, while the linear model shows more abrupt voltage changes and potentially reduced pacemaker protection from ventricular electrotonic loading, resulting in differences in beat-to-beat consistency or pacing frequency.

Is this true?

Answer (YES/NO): NO